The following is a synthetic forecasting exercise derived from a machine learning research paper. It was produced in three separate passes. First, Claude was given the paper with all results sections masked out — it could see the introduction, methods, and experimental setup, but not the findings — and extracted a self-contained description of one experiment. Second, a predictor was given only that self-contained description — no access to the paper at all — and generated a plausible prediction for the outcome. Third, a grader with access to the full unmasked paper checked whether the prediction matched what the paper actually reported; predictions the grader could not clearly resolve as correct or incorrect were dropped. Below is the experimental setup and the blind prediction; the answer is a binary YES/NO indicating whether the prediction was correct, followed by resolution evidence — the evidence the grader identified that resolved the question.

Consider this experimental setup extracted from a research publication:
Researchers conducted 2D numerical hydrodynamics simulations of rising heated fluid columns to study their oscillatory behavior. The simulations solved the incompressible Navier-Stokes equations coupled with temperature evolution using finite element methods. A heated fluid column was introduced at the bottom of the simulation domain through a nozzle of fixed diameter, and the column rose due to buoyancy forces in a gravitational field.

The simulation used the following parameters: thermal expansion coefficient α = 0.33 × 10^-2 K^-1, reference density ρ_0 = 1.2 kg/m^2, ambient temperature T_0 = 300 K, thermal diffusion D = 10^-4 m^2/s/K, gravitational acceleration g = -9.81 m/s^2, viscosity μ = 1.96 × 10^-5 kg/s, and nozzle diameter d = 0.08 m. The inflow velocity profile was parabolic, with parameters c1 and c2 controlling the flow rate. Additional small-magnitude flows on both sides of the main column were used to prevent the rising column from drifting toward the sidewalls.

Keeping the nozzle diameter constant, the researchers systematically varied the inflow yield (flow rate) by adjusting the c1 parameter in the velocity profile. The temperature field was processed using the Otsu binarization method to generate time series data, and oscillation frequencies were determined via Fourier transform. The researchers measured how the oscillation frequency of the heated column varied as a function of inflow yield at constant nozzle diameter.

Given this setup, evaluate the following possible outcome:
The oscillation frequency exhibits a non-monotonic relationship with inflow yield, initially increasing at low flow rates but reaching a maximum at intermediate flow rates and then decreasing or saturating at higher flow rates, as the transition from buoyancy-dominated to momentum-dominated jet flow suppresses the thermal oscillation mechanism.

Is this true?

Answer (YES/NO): NO